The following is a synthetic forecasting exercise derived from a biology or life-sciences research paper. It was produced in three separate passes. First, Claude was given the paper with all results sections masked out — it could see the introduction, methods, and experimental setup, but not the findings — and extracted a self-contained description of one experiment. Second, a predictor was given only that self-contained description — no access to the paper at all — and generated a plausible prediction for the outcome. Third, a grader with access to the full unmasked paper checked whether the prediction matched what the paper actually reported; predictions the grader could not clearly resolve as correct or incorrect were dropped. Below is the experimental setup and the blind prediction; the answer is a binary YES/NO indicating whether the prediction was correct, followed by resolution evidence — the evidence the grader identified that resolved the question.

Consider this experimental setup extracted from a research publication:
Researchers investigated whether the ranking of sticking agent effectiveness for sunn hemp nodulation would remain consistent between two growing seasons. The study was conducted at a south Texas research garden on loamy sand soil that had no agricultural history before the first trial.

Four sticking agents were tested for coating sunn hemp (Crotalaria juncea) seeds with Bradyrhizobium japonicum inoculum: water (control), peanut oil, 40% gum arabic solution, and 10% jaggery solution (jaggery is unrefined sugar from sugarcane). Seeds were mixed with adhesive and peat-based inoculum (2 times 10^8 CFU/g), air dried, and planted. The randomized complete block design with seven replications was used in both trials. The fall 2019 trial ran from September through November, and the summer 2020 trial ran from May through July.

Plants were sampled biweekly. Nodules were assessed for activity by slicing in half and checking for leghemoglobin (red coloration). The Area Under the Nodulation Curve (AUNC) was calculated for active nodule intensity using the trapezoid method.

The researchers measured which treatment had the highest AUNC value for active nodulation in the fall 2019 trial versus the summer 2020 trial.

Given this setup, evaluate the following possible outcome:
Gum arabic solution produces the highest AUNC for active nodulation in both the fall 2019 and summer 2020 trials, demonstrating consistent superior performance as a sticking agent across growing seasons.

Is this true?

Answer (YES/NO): NO